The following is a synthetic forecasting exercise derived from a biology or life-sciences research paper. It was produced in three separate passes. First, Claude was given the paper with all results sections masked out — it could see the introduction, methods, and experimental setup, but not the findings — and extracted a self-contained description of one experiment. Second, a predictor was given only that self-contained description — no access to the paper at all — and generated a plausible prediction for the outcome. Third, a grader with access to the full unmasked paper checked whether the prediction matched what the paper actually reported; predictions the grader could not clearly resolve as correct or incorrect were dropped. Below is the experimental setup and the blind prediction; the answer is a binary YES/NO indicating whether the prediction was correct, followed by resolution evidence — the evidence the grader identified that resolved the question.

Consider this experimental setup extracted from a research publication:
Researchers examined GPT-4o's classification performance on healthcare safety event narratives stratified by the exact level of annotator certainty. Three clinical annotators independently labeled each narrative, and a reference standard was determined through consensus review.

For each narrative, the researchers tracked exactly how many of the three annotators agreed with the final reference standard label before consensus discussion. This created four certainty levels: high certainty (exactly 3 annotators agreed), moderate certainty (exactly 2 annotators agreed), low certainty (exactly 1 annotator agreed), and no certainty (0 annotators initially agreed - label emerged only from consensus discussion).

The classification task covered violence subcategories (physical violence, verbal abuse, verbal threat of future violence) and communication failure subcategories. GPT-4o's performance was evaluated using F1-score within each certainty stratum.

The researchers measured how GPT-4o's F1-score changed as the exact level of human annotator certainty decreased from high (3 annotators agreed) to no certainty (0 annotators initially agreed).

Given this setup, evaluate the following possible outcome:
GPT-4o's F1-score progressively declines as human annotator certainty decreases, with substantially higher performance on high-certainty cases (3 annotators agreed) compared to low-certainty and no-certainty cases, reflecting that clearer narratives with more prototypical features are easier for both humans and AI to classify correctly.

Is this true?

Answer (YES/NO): NO